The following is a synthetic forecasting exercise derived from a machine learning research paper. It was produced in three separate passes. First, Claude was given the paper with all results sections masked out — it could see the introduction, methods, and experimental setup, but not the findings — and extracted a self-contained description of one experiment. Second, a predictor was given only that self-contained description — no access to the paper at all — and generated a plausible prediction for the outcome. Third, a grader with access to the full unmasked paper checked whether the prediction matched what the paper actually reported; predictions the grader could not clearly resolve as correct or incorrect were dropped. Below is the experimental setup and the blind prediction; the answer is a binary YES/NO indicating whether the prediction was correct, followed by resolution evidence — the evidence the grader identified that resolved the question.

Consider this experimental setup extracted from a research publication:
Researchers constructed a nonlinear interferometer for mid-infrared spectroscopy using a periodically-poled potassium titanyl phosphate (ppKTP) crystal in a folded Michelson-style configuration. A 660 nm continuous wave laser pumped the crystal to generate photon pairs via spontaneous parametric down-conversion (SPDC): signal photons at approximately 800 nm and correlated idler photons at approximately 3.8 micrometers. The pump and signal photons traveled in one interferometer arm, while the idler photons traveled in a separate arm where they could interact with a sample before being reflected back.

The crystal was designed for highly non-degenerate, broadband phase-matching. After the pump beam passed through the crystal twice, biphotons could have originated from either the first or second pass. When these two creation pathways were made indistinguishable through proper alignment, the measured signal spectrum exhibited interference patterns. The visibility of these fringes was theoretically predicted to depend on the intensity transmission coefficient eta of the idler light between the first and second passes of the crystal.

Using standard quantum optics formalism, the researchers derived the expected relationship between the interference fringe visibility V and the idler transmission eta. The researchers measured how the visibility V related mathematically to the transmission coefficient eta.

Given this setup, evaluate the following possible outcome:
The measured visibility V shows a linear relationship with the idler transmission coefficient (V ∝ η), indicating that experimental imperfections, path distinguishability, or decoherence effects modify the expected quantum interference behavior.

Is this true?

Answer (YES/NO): NO